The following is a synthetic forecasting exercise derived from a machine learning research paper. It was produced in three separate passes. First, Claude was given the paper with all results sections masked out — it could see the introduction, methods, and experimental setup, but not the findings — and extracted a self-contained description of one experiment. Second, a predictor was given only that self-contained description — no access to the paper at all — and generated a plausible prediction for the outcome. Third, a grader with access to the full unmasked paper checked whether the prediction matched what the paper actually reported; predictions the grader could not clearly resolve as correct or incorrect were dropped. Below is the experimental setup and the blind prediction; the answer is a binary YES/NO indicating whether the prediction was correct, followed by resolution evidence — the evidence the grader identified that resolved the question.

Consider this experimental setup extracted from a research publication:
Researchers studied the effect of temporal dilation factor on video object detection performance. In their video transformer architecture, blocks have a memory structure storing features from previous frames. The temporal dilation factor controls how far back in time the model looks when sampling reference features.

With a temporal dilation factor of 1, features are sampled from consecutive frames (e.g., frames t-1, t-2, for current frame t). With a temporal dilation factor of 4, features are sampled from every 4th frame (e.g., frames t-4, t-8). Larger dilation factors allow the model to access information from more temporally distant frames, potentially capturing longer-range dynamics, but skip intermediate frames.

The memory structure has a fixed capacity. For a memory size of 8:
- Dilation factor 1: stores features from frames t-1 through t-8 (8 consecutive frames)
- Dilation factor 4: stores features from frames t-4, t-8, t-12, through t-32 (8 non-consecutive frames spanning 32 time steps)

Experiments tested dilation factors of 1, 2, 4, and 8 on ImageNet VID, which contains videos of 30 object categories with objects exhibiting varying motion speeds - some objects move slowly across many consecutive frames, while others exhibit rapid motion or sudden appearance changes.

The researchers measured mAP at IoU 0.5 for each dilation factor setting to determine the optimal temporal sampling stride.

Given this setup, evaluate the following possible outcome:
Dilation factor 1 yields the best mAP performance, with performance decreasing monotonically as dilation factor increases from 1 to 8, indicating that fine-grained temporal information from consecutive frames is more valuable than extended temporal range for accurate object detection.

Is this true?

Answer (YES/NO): NO